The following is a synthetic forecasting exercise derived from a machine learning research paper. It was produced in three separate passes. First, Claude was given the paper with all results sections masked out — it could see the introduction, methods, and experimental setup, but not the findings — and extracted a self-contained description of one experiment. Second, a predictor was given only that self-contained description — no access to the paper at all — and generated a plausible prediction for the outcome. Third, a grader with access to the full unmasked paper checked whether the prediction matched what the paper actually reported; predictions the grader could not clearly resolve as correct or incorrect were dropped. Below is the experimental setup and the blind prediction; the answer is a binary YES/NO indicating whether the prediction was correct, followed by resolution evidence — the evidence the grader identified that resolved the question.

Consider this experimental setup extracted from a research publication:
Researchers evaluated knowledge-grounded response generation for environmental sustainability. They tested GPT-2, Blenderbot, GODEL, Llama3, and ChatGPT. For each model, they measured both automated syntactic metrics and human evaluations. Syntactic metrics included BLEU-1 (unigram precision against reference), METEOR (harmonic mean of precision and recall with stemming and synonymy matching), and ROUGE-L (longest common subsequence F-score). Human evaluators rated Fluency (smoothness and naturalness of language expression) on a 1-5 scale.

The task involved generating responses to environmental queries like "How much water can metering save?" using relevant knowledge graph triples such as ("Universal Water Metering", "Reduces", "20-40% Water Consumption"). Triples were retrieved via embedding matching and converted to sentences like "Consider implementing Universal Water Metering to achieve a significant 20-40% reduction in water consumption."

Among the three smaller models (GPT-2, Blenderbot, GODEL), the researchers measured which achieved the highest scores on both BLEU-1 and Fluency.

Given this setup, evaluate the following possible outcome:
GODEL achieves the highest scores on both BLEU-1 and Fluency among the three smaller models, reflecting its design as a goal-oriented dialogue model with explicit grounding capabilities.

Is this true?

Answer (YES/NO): YES